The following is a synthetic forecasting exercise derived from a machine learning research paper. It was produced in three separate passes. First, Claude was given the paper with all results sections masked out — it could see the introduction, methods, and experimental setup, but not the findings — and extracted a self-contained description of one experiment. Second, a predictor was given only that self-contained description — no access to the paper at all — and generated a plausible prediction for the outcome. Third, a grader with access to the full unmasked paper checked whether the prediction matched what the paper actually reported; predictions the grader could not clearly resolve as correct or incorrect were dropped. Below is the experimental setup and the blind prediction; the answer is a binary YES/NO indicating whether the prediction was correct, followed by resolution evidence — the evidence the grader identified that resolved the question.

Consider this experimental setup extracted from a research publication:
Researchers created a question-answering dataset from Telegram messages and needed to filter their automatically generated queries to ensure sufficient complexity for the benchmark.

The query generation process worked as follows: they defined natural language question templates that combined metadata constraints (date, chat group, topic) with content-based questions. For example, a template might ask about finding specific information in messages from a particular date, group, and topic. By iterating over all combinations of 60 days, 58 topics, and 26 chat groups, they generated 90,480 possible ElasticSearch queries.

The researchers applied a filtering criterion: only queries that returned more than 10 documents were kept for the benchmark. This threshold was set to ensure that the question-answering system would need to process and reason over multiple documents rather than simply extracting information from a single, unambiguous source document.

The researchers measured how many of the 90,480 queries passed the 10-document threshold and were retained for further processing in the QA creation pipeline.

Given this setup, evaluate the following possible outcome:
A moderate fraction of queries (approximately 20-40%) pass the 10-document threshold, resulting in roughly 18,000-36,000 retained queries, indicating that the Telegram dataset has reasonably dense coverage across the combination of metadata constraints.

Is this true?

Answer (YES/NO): NO